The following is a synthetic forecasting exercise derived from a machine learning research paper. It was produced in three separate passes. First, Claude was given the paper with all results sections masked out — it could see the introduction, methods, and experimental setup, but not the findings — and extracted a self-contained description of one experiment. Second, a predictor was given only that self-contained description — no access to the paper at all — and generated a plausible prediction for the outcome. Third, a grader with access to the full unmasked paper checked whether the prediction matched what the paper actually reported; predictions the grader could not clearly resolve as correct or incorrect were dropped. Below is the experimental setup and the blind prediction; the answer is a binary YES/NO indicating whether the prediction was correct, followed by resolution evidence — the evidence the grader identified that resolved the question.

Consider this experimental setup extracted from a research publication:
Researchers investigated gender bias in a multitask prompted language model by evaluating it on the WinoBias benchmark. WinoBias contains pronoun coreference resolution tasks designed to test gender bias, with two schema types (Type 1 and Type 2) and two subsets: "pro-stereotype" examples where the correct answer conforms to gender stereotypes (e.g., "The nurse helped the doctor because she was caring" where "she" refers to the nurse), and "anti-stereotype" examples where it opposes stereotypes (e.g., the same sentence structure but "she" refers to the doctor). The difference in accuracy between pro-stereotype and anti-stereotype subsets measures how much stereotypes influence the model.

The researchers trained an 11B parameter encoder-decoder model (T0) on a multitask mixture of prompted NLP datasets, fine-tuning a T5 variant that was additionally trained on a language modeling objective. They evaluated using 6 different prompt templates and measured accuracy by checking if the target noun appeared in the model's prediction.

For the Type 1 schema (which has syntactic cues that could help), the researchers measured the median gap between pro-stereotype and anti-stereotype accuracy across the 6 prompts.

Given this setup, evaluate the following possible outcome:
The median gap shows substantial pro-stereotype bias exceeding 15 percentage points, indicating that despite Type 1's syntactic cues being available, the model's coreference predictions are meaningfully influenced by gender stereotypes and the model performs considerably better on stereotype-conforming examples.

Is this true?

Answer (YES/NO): NO